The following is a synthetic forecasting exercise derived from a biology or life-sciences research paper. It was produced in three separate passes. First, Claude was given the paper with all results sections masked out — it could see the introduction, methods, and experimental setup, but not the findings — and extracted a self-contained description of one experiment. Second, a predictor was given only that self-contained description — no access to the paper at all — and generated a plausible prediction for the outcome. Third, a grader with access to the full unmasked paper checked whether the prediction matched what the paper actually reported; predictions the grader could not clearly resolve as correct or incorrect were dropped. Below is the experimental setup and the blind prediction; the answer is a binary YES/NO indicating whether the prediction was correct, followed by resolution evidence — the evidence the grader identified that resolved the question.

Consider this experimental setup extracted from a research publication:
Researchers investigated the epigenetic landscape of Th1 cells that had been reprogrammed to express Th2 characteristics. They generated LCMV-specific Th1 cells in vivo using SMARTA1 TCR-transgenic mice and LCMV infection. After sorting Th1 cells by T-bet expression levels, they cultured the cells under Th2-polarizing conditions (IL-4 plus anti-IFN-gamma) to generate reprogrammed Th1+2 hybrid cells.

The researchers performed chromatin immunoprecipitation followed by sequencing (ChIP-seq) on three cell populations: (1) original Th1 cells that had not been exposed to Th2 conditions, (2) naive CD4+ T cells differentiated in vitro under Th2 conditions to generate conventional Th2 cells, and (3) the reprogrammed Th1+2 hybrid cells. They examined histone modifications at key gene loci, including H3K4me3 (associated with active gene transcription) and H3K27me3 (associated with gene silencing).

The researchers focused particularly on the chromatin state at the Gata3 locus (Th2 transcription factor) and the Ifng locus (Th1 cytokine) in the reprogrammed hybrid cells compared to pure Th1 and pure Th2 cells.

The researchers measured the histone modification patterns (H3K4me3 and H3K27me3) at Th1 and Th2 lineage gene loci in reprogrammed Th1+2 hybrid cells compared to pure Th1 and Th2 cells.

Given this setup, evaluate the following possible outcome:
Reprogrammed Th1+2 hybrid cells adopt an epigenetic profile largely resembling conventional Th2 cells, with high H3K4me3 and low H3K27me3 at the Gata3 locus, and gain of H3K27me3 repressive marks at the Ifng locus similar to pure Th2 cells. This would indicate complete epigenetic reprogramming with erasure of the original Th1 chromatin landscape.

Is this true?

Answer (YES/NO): NO